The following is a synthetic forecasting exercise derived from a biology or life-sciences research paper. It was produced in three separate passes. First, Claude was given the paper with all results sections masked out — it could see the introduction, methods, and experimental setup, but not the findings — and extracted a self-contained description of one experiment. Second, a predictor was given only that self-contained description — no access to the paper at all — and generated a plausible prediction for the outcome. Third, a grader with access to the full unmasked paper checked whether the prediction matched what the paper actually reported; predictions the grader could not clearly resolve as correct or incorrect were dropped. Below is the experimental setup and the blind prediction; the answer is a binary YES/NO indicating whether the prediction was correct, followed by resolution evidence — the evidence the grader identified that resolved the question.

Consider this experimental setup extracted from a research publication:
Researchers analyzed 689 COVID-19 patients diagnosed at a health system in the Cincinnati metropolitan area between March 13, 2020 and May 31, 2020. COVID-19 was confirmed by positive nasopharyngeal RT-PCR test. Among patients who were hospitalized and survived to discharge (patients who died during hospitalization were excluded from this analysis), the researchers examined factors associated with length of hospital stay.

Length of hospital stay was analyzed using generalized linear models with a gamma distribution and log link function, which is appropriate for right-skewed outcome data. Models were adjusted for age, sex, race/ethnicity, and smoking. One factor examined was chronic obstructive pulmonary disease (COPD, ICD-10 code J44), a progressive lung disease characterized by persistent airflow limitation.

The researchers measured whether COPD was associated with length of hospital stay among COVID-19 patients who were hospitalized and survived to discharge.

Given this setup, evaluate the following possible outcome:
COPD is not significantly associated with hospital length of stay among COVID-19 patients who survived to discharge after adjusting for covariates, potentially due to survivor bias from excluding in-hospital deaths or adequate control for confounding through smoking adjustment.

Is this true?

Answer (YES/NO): NO